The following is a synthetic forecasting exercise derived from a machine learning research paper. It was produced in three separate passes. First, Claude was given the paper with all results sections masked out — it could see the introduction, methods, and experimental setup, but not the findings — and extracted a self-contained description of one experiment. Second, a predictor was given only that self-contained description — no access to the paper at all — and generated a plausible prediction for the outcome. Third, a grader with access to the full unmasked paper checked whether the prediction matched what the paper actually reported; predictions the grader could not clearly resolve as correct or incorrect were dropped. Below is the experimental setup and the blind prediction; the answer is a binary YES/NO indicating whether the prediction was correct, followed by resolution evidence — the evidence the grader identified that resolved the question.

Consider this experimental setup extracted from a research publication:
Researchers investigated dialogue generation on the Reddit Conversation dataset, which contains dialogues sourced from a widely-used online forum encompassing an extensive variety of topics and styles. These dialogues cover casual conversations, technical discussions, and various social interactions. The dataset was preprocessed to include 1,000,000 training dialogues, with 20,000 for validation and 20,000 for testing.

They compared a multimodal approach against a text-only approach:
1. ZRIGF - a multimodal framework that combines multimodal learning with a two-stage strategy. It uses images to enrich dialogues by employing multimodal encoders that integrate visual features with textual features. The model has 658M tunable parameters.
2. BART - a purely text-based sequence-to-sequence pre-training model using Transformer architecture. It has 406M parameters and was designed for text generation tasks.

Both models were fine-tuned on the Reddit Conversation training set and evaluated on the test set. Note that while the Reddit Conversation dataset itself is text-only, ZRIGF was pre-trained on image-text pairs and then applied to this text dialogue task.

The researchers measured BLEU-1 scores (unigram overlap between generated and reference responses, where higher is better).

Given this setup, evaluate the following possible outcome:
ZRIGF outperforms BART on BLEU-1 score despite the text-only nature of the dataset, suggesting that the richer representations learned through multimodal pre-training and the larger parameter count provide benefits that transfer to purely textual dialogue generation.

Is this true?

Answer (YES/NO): YES